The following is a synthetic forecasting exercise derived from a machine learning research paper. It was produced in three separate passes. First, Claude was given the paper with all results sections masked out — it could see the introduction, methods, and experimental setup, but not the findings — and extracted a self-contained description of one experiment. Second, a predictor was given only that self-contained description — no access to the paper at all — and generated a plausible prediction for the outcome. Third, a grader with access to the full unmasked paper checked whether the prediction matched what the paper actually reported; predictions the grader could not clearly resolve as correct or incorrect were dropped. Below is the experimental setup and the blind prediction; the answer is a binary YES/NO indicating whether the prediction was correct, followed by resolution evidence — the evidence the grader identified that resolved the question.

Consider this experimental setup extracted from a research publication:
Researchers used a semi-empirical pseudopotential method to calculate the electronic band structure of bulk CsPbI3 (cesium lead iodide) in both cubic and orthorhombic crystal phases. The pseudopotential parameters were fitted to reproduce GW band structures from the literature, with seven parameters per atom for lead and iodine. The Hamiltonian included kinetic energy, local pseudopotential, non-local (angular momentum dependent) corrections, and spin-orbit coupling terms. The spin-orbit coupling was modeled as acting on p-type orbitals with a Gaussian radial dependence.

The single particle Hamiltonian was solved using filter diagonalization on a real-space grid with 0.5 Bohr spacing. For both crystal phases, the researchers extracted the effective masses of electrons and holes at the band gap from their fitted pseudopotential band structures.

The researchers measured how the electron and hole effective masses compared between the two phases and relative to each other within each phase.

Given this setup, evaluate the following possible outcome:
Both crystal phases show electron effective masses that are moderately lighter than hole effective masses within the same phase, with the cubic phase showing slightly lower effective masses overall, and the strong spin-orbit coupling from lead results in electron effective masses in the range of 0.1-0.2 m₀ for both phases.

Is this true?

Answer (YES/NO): NO